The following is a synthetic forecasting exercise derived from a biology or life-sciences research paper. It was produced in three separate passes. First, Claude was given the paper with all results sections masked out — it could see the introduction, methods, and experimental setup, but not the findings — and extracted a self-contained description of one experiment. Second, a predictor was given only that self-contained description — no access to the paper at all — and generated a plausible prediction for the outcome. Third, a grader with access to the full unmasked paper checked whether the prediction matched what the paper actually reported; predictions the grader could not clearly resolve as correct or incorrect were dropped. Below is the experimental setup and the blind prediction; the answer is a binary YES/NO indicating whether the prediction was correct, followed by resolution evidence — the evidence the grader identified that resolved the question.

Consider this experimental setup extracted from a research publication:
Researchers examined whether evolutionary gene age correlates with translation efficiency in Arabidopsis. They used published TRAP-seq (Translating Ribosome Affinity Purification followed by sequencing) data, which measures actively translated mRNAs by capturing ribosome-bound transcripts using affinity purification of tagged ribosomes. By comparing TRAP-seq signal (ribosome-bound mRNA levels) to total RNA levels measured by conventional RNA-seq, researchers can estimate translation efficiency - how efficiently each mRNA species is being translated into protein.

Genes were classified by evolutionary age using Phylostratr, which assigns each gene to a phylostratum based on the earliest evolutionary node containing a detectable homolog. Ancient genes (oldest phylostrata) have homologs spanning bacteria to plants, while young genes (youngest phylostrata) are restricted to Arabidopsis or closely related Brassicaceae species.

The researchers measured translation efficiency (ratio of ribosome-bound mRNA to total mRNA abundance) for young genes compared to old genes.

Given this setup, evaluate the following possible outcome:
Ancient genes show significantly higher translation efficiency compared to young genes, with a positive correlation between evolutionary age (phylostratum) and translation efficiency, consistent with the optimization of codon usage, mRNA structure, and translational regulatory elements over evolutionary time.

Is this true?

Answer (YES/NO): YES